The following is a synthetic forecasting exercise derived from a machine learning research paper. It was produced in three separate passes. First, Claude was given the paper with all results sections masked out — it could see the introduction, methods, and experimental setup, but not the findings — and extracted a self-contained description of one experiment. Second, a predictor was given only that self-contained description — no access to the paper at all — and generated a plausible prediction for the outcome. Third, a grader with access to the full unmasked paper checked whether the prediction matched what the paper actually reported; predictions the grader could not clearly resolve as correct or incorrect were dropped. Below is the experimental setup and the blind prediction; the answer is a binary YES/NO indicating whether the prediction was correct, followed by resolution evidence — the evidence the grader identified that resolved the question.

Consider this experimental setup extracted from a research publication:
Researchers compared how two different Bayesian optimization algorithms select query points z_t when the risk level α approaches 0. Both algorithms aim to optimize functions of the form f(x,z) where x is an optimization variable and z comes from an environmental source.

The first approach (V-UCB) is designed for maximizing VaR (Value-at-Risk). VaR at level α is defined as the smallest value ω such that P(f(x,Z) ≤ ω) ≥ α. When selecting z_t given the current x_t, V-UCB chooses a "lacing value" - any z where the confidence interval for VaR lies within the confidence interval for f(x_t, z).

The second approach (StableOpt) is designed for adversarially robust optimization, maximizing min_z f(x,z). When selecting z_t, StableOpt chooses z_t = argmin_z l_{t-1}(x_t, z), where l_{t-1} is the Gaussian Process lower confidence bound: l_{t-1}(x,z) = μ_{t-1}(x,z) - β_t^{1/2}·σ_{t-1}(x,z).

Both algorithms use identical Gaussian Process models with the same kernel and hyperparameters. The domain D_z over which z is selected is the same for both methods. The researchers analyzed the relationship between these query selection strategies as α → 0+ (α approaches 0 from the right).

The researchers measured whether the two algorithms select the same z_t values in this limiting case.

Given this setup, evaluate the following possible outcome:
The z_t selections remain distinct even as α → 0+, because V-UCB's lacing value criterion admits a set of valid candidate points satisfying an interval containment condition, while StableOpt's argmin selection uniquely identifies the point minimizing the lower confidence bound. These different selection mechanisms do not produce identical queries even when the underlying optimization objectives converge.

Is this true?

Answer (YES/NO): NO